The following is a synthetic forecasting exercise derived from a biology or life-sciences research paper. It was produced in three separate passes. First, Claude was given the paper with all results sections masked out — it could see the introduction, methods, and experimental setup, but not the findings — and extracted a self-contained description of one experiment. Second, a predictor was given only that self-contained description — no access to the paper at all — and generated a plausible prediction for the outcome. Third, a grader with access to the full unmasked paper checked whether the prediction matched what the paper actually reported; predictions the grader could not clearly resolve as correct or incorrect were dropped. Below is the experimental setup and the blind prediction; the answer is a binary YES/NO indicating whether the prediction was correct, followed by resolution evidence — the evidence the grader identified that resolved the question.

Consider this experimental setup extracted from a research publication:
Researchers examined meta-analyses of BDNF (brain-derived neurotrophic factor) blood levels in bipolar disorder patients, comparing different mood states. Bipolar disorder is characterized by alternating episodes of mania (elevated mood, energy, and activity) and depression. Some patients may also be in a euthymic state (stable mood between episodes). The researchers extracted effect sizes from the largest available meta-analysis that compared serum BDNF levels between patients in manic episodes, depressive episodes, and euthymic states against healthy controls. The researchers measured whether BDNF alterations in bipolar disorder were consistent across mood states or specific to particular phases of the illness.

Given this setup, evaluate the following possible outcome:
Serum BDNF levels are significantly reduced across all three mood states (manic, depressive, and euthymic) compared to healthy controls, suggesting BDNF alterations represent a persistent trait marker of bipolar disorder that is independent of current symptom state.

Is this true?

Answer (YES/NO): NO